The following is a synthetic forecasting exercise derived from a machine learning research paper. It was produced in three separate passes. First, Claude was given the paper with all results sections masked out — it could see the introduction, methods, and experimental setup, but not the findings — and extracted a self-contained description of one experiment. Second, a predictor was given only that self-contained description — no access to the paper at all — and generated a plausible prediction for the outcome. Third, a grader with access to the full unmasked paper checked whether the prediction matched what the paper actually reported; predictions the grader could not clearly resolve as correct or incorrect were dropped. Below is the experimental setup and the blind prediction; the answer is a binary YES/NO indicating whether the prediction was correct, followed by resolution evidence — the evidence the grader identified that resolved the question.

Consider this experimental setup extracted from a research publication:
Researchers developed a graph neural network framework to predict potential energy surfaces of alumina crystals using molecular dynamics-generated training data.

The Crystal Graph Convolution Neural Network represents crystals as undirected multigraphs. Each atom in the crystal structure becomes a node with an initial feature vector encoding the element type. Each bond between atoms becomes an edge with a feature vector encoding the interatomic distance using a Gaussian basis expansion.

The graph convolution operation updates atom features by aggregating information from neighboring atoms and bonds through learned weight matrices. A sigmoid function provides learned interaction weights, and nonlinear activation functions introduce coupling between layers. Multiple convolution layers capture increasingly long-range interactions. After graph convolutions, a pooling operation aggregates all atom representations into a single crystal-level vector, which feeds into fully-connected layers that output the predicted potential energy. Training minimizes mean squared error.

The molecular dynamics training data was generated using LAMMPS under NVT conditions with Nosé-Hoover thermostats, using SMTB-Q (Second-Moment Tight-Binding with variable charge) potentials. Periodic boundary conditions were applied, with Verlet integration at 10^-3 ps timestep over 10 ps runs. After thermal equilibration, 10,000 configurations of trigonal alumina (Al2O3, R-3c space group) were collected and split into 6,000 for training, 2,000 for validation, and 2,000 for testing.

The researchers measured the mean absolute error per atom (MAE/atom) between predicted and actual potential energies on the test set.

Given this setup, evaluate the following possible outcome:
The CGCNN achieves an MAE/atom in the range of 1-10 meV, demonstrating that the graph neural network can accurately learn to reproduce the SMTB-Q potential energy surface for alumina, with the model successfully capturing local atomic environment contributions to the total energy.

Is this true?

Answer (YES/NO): NO